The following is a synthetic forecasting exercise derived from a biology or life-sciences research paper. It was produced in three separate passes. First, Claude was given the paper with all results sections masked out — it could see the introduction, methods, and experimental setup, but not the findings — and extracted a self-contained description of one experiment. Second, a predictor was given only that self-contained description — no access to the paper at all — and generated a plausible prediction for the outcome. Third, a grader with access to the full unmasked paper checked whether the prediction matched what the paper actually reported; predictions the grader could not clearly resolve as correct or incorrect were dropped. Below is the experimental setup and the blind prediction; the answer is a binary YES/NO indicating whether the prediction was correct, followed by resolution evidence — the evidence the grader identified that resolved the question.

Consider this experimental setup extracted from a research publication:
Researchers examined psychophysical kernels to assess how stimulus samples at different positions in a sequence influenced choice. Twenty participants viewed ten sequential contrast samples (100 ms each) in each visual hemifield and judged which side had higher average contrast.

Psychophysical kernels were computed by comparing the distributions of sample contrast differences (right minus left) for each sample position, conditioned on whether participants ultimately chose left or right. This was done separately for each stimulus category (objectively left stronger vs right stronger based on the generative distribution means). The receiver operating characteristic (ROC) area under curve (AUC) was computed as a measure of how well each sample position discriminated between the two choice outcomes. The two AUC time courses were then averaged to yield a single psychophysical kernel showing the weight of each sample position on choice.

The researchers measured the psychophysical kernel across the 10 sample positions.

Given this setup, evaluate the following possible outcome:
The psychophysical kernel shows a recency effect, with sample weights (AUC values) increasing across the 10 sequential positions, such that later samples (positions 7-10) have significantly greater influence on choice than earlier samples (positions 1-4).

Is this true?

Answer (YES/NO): NO